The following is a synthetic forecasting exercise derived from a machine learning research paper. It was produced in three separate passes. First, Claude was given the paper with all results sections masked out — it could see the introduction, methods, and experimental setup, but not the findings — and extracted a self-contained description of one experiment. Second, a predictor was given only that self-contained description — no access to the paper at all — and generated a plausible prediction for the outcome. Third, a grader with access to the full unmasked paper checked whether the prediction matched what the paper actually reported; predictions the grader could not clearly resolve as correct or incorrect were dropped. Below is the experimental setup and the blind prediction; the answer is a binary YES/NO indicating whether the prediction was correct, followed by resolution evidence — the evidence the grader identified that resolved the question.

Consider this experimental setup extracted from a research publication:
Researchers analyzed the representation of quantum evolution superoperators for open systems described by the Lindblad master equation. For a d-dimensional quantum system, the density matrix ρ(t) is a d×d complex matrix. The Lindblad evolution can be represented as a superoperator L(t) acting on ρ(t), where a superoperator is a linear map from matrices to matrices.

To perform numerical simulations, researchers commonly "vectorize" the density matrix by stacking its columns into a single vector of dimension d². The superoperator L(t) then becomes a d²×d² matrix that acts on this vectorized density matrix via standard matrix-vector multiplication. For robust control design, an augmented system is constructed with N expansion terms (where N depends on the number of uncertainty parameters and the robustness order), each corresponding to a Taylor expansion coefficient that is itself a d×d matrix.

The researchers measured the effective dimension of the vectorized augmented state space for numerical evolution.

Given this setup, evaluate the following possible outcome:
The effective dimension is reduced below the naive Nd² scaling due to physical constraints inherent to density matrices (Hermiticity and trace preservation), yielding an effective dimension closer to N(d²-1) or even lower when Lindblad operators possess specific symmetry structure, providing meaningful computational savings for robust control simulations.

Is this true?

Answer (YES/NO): NO